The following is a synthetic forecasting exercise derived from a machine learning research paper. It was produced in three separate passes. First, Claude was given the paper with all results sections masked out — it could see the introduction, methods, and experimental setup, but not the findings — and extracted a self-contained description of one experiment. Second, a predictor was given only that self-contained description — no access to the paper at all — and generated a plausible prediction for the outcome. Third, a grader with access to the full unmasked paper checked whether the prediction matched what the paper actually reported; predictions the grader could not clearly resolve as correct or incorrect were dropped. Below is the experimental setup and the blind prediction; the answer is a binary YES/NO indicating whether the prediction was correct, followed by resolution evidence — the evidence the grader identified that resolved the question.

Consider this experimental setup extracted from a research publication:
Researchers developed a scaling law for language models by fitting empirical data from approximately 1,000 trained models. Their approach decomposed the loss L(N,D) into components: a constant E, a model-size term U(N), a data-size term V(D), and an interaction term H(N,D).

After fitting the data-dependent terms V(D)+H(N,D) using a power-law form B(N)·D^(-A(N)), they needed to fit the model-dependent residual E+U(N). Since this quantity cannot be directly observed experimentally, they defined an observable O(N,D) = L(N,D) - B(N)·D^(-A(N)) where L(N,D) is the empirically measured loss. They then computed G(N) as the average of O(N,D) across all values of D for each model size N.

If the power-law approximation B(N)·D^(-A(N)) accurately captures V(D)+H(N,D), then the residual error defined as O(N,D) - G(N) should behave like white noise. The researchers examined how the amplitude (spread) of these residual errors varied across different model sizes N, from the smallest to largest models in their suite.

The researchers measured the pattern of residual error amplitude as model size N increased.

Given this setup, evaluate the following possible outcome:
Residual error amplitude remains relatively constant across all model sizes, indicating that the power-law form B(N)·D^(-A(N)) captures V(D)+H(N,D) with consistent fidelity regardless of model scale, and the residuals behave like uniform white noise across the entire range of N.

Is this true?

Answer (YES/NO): NO